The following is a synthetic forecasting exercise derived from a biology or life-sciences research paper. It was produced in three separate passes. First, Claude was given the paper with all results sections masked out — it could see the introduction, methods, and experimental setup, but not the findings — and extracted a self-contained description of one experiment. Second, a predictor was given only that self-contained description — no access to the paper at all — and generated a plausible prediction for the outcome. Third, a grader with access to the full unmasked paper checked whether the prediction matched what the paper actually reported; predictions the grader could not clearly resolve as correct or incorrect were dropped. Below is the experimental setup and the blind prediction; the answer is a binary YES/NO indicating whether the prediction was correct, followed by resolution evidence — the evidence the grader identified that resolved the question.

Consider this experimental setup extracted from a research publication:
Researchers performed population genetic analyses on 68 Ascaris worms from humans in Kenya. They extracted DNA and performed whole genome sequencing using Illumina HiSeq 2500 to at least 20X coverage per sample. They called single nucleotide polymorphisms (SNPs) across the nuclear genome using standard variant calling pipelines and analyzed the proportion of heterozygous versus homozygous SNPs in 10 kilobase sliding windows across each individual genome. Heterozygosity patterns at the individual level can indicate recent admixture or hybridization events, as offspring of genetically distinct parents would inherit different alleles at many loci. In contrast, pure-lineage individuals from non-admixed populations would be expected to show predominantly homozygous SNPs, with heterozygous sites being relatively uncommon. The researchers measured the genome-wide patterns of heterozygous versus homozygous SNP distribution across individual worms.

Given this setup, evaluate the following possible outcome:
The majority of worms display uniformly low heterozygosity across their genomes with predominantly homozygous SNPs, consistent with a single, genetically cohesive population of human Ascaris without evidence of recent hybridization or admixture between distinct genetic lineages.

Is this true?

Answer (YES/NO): NO